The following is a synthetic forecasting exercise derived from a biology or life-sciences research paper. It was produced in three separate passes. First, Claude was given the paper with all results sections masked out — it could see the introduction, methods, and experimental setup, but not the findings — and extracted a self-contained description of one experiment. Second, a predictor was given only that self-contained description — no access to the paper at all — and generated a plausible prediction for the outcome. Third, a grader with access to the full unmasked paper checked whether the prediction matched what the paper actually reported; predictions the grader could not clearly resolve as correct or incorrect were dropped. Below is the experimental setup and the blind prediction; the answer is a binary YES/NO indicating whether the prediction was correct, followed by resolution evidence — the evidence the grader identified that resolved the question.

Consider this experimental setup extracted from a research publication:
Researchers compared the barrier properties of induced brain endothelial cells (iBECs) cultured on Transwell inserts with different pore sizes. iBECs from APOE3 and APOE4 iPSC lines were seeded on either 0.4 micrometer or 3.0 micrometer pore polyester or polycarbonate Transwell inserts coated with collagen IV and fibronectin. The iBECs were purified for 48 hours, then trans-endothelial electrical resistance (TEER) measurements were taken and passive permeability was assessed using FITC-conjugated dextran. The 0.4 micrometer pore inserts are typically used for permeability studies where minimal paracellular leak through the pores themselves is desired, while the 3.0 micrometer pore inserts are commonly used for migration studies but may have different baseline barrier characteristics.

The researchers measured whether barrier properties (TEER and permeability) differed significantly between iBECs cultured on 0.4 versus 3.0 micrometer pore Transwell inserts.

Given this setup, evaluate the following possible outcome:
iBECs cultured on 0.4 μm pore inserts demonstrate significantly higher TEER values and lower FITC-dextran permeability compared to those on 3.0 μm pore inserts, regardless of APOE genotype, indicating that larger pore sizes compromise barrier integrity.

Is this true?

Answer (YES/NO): YES